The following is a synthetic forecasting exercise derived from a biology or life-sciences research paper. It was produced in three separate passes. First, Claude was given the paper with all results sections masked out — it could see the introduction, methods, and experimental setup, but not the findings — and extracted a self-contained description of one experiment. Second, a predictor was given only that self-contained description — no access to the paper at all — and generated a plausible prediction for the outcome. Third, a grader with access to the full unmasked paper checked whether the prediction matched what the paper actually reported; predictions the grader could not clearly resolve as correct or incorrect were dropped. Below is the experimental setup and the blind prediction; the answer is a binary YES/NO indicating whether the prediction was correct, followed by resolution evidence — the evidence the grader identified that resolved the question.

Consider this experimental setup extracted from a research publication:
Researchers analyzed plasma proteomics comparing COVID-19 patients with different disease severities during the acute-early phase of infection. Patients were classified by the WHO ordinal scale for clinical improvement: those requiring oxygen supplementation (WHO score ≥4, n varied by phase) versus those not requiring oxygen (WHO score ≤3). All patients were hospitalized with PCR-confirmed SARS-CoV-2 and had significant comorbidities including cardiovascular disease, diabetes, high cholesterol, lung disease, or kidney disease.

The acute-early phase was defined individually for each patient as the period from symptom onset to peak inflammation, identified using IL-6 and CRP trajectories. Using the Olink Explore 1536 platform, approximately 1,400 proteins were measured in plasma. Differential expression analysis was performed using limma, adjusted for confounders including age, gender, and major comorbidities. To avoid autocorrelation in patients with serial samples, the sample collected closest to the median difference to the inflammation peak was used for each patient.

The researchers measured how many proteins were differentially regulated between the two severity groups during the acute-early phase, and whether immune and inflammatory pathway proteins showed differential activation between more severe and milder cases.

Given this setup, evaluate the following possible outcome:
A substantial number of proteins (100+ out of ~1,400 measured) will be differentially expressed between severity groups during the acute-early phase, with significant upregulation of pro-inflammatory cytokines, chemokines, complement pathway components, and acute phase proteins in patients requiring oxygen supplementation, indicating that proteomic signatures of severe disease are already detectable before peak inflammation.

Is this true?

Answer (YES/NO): YES